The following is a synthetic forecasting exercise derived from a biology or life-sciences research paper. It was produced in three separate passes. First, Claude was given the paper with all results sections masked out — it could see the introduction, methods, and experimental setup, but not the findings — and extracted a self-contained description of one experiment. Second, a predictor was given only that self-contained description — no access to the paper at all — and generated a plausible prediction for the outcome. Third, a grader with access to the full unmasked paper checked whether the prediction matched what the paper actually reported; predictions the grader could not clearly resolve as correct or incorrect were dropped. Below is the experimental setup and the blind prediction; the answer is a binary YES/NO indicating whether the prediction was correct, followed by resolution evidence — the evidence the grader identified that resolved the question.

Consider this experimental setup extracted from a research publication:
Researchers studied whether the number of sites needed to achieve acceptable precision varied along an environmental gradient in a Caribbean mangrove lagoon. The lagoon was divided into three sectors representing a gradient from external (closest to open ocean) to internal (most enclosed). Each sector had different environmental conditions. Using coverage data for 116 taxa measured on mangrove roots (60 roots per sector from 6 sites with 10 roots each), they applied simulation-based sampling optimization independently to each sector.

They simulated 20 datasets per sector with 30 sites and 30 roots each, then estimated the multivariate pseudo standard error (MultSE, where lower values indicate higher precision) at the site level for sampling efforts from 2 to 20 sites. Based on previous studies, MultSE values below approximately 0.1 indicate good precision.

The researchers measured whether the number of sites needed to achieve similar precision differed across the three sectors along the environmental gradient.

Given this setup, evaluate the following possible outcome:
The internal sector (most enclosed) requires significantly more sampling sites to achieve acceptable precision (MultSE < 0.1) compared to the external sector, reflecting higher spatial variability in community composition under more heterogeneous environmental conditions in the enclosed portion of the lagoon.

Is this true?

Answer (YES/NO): NO